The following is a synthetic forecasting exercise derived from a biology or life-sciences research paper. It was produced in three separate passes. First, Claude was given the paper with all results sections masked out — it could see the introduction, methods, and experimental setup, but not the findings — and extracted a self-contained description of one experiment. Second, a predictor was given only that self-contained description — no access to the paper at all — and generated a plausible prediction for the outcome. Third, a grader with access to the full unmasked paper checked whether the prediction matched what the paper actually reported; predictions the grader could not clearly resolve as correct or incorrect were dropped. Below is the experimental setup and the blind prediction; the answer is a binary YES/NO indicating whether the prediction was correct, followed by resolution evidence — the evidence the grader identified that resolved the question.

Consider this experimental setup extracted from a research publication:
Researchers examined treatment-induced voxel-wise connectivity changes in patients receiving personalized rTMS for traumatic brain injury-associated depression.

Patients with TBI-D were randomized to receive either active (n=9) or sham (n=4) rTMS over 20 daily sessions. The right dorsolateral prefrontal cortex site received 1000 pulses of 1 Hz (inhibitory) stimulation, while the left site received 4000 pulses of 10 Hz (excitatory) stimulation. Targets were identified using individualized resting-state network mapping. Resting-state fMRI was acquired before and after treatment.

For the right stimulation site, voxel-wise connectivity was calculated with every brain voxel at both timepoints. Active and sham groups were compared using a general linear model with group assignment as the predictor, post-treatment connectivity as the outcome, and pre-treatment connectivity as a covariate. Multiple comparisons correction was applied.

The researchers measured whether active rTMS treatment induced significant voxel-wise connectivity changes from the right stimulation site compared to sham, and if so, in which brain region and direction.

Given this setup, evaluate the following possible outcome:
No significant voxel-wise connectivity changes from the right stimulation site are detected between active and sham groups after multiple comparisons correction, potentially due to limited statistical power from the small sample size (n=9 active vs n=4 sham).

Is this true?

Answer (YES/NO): NO